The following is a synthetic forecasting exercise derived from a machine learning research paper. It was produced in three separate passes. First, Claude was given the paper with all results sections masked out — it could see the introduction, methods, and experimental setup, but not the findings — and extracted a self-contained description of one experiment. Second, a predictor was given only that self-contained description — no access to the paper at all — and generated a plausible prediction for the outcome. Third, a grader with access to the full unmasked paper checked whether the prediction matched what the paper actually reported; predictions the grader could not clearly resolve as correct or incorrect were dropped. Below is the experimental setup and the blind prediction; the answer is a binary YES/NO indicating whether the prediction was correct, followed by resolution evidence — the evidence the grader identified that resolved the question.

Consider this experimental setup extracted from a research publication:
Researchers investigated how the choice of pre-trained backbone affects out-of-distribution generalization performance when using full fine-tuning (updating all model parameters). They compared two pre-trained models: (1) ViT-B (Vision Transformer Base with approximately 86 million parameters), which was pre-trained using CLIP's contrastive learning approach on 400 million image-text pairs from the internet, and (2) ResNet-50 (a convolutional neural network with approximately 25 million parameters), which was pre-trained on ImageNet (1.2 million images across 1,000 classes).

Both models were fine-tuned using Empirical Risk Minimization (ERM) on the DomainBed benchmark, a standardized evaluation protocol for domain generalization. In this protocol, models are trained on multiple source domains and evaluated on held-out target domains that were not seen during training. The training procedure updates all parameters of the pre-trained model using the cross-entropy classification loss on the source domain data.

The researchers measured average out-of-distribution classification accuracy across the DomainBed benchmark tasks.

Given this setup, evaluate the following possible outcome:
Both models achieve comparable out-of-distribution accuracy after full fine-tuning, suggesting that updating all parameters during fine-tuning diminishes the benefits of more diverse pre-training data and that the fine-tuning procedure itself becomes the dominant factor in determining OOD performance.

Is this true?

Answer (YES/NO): NO